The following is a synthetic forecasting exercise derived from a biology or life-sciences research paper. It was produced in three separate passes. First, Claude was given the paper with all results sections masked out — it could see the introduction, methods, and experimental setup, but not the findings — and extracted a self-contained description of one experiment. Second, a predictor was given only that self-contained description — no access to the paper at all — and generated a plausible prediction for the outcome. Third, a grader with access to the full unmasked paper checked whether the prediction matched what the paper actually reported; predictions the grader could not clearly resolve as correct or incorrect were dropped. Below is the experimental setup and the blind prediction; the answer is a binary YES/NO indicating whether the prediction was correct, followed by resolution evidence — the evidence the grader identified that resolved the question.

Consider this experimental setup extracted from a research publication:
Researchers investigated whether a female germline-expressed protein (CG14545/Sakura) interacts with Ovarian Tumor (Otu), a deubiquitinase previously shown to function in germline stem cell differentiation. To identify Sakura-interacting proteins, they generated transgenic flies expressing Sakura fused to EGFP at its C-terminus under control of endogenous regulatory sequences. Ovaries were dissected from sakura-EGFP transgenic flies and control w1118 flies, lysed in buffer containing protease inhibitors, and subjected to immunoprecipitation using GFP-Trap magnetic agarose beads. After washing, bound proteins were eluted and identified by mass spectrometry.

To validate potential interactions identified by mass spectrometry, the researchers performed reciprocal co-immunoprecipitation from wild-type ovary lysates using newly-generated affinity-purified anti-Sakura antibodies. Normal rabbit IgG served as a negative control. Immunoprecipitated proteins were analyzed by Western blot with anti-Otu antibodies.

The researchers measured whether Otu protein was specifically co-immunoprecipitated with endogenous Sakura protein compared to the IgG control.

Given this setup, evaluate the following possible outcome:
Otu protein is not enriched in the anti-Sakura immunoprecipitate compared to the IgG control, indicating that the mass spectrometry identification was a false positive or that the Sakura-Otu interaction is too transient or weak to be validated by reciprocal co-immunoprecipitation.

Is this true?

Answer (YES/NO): NO